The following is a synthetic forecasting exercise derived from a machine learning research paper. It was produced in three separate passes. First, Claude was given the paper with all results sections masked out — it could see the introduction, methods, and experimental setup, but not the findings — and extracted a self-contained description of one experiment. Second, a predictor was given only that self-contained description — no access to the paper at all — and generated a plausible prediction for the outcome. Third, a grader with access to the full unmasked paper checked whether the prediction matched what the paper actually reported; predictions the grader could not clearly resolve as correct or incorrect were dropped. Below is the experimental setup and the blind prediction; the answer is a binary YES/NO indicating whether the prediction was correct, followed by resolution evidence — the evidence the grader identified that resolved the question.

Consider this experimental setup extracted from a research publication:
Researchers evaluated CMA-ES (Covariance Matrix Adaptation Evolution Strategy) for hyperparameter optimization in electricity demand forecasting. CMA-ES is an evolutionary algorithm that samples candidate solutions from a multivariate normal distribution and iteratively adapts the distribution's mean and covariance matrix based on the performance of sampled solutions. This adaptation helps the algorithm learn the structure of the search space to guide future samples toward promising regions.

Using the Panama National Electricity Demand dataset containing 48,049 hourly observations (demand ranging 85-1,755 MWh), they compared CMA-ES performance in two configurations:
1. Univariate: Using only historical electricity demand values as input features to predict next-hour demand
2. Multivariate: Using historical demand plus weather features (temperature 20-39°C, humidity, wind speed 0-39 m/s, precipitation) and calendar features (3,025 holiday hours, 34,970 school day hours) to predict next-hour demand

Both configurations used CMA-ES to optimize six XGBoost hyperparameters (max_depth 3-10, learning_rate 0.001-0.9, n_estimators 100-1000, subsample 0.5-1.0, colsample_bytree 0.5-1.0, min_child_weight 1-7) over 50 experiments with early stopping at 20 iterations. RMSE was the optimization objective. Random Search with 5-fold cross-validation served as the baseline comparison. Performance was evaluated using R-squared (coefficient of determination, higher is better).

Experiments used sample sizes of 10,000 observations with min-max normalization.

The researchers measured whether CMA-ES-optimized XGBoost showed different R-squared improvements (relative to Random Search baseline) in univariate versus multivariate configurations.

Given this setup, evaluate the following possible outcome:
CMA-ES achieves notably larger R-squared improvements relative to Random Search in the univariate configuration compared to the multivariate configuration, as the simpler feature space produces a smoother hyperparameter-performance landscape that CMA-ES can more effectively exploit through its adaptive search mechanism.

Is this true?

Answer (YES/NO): NO